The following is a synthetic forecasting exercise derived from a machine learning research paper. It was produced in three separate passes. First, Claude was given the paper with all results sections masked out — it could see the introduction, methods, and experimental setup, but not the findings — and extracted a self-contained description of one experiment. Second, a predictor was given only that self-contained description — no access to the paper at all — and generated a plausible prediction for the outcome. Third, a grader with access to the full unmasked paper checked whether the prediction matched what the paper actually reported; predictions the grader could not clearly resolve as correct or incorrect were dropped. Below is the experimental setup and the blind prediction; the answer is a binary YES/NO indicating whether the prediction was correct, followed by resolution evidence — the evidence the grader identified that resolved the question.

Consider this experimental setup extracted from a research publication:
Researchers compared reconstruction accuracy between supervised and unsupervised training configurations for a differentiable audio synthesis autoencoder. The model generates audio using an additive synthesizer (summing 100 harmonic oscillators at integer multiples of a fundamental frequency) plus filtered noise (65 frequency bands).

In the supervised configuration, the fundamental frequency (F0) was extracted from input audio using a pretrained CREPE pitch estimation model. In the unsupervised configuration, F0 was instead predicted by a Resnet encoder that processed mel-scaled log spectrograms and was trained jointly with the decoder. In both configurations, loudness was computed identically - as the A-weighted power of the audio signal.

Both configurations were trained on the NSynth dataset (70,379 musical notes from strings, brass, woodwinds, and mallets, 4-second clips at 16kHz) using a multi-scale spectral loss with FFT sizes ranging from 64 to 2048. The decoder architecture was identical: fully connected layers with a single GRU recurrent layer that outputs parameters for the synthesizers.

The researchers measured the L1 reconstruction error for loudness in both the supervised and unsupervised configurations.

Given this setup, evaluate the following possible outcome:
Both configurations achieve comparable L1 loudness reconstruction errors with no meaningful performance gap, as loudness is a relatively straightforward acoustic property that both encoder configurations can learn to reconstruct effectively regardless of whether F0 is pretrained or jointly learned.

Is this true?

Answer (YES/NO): NO